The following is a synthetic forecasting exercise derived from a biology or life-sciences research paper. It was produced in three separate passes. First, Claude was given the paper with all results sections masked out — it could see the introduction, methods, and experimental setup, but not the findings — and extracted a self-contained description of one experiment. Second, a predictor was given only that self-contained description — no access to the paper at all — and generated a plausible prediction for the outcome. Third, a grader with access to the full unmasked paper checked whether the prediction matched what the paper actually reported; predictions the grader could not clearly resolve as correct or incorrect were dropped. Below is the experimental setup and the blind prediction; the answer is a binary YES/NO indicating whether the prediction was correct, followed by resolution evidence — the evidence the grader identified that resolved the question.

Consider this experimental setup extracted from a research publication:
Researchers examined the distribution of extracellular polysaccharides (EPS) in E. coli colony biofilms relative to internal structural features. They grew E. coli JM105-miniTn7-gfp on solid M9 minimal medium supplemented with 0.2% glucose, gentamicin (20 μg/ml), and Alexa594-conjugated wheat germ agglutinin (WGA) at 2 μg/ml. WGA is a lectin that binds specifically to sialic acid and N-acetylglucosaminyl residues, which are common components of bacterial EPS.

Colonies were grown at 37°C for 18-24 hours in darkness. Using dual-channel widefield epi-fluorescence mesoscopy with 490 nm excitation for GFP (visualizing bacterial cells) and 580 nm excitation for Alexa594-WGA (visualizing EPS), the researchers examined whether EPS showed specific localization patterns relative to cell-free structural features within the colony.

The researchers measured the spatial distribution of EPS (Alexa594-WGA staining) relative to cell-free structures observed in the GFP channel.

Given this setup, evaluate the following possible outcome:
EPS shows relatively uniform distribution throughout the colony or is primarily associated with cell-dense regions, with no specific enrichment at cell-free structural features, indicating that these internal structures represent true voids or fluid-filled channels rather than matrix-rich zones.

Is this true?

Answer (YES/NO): NO